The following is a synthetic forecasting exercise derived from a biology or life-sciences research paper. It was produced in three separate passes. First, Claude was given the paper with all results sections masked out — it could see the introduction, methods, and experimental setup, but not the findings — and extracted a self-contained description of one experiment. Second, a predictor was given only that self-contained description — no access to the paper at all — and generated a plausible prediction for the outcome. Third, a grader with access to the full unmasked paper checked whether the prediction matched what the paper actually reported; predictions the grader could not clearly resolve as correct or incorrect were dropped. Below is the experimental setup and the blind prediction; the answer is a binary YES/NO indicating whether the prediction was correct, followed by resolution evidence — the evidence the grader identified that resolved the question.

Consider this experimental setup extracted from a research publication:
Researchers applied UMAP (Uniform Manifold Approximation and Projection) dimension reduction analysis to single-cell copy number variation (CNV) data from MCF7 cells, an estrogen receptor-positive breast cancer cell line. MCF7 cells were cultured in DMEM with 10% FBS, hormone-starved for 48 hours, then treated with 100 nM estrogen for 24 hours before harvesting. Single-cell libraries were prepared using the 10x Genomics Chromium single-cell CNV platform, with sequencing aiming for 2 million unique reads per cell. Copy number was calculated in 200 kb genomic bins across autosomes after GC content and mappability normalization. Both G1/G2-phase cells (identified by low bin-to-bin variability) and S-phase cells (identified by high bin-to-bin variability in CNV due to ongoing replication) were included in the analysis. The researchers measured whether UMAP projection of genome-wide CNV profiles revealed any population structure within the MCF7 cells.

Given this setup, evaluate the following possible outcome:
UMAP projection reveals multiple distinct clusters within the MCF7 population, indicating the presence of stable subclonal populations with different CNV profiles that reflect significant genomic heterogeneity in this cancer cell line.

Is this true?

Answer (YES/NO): YES